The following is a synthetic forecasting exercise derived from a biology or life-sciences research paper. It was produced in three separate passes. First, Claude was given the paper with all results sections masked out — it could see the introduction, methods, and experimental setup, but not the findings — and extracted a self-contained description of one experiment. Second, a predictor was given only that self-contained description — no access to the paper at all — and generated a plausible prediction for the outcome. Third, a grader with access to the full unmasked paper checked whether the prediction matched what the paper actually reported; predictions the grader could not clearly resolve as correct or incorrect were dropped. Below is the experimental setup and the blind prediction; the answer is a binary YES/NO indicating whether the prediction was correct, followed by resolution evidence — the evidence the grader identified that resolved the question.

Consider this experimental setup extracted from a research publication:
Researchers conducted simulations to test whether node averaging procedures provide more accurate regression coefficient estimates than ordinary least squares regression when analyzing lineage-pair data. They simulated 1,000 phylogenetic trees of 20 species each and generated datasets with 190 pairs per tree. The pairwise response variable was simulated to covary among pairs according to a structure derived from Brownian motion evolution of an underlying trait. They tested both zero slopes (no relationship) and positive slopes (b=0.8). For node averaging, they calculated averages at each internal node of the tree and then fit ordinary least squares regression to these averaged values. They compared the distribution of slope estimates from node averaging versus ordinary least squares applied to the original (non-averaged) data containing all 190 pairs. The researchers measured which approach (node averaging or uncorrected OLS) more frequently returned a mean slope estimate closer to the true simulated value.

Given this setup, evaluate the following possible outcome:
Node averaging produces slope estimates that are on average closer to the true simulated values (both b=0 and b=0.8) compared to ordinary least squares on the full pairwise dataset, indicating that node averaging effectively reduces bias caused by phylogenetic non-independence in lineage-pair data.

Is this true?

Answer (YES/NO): NO